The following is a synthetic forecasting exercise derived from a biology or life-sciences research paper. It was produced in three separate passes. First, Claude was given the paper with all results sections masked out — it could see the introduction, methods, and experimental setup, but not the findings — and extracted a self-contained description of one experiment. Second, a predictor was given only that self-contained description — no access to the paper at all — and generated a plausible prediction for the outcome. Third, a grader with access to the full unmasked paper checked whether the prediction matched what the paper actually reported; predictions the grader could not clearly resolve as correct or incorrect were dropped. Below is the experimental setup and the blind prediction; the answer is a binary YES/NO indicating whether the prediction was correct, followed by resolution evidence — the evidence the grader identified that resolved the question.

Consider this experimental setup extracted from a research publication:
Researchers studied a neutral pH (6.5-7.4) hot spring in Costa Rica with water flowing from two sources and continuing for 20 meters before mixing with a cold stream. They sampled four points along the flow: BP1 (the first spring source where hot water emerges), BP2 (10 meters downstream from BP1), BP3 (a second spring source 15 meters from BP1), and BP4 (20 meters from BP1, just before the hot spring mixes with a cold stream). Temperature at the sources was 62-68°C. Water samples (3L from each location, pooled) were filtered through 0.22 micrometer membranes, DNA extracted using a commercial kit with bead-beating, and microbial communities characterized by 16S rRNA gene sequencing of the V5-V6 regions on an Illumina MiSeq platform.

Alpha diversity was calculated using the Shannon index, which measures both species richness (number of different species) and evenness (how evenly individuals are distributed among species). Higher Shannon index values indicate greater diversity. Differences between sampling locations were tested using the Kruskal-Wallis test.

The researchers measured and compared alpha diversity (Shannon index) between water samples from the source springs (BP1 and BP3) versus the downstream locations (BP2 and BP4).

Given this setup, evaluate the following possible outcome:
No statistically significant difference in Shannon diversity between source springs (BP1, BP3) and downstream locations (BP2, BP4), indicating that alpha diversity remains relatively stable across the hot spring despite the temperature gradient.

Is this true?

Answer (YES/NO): YES